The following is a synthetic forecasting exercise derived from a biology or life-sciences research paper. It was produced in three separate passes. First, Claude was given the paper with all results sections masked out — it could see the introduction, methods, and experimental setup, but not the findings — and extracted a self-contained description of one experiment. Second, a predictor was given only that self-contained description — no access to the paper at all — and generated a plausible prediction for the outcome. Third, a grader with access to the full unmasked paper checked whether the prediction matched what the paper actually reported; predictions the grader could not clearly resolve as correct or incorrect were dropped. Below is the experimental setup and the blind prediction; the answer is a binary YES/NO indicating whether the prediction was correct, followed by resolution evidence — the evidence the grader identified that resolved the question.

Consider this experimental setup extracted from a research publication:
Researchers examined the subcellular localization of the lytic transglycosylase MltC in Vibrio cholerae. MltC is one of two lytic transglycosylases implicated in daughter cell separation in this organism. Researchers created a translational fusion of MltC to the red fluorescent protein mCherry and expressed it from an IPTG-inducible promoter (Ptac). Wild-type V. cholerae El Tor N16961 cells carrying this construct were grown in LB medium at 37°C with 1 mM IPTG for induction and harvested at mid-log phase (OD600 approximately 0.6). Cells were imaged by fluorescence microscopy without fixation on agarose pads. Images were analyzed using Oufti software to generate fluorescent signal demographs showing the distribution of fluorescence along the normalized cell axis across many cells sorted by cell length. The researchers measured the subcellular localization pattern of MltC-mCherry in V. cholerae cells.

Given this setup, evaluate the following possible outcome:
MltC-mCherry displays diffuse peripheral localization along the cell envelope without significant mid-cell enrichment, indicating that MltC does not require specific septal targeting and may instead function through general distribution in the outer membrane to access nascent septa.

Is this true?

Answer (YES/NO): NO